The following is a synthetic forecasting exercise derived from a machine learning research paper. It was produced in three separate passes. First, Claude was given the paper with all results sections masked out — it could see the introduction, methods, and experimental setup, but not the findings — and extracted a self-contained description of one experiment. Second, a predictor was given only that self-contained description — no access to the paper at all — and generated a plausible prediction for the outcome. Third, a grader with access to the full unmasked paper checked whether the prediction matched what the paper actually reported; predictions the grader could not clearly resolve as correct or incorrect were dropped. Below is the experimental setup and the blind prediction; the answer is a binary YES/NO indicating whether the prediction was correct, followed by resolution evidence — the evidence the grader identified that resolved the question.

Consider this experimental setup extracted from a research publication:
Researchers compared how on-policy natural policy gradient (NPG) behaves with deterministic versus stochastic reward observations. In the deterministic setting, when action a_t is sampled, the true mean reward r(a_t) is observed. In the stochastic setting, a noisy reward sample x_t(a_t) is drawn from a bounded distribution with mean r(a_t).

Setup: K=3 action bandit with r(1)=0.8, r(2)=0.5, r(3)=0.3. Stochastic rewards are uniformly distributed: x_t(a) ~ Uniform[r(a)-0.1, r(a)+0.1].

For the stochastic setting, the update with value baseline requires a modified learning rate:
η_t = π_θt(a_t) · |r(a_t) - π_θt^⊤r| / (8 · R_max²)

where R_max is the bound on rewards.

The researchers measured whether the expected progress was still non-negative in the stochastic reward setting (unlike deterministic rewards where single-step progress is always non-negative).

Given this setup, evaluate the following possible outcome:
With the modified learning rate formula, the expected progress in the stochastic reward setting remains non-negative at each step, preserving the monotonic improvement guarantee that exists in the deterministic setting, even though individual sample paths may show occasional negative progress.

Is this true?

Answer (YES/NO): YES